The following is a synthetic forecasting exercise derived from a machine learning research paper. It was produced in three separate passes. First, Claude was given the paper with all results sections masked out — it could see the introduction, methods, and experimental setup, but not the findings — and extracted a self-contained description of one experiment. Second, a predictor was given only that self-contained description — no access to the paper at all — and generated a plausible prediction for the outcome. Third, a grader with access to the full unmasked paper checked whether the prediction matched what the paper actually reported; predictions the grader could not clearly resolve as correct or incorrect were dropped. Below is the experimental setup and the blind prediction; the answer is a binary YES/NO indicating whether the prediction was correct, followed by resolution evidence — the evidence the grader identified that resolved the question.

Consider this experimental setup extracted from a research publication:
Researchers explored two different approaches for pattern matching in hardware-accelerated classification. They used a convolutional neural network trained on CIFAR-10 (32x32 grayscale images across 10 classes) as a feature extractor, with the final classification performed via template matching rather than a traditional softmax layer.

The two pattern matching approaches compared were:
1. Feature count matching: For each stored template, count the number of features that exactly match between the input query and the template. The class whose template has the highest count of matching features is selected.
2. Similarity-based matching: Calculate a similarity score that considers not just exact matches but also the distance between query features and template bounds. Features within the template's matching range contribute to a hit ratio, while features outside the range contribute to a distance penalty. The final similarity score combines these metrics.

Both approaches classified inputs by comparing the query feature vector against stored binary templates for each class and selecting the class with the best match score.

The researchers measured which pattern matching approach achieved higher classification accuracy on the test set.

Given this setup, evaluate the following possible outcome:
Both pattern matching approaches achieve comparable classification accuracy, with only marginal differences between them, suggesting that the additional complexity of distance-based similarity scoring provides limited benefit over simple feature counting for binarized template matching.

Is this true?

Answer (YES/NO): YES